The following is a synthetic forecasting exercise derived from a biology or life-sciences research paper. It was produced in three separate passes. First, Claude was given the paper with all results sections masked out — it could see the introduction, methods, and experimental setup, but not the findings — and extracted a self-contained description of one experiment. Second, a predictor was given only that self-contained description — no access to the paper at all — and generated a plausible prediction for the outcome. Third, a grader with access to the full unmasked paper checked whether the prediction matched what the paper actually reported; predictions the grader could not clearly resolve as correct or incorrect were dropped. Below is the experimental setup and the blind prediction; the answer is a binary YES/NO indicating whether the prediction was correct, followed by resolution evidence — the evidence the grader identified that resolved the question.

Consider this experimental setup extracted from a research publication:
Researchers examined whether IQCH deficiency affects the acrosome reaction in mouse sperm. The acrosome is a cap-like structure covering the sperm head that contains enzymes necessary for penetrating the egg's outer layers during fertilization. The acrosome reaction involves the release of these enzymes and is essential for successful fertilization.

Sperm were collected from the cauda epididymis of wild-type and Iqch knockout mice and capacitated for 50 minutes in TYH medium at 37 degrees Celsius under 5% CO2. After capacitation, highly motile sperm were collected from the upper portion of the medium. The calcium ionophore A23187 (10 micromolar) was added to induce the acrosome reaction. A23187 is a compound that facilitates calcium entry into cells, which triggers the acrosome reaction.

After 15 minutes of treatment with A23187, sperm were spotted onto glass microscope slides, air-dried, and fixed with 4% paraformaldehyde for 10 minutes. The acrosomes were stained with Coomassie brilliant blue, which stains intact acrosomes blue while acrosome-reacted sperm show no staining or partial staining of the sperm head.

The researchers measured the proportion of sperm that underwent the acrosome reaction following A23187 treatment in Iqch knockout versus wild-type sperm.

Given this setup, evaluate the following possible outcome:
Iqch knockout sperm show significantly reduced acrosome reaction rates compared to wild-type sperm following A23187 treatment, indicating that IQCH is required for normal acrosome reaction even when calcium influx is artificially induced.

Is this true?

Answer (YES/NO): YES